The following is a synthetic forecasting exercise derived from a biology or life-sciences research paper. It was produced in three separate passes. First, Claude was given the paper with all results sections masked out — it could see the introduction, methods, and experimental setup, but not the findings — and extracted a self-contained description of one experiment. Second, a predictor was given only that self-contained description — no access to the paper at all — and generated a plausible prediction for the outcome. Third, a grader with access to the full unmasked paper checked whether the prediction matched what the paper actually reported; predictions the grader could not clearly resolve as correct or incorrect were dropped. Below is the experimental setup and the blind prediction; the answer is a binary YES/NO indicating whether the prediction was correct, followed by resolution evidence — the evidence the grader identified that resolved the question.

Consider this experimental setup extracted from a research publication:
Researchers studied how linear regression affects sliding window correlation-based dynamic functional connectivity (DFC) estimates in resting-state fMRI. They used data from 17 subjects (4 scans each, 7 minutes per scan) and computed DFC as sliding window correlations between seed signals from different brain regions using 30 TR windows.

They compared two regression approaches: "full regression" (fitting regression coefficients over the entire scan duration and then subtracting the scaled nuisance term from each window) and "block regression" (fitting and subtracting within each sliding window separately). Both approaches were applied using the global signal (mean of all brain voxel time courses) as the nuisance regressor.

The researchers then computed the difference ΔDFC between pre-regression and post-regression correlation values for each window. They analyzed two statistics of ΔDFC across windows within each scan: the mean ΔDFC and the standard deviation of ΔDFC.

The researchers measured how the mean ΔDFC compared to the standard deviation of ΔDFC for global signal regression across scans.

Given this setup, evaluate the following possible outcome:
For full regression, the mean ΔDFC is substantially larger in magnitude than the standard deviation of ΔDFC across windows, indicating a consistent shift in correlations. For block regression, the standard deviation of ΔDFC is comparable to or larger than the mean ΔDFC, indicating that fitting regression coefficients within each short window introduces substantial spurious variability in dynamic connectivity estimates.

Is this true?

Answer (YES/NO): NO